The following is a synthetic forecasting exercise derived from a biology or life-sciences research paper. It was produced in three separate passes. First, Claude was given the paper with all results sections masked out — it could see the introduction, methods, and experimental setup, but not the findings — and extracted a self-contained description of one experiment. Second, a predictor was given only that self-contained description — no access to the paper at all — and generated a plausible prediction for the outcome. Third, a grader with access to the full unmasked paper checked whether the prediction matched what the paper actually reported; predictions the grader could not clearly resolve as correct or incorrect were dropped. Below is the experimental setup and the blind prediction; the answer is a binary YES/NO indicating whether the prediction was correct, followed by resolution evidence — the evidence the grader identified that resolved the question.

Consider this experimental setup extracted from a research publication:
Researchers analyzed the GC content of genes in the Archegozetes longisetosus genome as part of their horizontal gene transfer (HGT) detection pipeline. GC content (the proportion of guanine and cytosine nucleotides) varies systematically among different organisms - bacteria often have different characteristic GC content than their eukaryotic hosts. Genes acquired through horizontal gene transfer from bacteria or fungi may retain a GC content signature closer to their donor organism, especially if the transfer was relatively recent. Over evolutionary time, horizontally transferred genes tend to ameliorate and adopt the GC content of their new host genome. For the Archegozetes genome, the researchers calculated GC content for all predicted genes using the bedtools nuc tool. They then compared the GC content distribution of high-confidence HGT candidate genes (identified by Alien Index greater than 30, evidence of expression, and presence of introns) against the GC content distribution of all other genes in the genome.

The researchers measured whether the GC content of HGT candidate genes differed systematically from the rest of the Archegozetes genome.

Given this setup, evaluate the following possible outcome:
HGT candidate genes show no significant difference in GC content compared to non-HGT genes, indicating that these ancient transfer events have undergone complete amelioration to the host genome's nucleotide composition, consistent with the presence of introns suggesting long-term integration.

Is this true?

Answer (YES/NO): NO